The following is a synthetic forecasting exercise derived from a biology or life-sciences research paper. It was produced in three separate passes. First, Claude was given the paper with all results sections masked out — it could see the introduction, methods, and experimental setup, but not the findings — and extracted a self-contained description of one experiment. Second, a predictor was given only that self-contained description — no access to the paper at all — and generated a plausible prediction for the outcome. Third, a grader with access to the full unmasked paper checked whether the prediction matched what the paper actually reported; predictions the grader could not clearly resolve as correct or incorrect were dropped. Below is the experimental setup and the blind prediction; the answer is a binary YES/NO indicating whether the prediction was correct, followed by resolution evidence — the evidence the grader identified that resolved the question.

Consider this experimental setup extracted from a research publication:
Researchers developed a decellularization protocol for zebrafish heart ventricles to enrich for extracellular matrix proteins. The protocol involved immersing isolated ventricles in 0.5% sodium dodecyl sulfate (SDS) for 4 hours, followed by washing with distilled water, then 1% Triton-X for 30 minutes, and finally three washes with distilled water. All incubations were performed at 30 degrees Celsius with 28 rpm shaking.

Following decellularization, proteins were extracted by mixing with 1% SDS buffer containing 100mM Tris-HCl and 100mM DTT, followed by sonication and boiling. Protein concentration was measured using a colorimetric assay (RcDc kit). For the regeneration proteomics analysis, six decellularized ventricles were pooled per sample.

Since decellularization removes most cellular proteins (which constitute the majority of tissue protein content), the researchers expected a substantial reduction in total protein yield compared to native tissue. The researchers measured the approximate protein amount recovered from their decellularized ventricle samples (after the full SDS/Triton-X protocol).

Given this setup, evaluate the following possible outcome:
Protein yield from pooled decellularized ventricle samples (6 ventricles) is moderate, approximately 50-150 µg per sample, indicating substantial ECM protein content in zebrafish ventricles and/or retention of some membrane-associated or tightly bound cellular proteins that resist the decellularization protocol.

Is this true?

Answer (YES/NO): NO